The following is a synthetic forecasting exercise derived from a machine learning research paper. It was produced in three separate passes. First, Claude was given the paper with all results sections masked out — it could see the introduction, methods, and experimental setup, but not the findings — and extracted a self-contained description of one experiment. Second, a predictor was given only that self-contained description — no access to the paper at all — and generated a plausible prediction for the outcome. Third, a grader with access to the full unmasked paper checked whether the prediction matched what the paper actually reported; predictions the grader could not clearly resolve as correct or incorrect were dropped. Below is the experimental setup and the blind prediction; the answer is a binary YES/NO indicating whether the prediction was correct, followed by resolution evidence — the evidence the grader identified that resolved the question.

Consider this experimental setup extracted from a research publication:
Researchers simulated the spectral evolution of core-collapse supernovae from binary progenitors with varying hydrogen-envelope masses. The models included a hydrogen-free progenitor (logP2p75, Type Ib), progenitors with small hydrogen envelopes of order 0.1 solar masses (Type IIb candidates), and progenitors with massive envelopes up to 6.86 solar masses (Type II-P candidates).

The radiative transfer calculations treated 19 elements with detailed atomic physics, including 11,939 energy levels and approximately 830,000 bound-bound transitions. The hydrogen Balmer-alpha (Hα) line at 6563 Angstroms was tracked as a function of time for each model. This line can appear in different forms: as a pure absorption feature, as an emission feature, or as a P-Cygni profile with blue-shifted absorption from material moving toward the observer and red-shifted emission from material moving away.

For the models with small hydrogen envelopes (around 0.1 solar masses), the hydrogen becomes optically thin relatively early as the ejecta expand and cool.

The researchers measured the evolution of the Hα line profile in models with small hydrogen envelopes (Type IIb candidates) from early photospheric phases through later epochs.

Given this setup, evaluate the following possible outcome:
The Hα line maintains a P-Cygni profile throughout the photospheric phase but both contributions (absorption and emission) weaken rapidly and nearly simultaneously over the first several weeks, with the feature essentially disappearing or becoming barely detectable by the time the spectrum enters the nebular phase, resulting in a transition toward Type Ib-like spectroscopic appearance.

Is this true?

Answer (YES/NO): NO